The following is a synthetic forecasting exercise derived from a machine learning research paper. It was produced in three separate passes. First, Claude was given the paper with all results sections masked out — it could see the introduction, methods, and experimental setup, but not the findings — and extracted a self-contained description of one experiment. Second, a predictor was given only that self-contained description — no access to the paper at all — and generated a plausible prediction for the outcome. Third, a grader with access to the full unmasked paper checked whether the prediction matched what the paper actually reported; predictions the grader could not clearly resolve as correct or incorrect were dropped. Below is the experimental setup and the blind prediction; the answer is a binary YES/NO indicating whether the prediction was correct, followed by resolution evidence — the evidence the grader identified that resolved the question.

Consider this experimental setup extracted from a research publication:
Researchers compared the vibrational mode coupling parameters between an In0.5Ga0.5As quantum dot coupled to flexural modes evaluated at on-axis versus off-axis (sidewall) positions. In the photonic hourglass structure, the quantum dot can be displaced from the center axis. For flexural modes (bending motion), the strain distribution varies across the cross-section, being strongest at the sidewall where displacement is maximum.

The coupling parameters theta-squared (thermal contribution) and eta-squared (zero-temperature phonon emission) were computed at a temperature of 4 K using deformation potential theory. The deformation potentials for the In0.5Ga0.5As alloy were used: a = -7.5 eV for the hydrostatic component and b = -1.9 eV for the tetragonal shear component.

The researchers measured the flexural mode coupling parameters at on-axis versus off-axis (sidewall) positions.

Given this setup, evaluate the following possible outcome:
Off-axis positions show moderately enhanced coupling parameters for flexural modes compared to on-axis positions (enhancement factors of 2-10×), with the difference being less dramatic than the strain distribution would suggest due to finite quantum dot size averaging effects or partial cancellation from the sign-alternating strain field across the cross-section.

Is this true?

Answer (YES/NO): NO